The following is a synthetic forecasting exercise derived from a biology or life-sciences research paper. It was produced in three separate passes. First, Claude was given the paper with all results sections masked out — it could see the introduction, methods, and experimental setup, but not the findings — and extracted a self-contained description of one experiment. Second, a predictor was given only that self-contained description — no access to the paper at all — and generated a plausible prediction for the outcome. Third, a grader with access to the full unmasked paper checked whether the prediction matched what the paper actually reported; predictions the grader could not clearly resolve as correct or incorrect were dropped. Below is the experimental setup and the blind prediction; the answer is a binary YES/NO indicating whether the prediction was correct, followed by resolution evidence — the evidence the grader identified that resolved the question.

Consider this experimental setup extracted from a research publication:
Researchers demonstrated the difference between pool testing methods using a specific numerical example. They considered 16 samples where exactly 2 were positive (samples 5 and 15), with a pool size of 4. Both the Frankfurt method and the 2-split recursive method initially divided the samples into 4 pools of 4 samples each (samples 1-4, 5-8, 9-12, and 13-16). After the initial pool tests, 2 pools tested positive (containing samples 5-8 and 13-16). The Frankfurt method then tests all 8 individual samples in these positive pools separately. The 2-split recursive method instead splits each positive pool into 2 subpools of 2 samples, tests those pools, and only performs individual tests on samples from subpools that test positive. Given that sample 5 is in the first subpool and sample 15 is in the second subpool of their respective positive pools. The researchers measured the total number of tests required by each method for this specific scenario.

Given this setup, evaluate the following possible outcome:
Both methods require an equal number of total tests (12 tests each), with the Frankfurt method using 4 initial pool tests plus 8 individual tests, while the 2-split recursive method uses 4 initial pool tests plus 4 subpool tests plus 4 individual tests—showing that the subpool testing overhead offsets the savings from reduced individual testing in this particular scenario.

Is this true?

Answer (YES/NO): YES